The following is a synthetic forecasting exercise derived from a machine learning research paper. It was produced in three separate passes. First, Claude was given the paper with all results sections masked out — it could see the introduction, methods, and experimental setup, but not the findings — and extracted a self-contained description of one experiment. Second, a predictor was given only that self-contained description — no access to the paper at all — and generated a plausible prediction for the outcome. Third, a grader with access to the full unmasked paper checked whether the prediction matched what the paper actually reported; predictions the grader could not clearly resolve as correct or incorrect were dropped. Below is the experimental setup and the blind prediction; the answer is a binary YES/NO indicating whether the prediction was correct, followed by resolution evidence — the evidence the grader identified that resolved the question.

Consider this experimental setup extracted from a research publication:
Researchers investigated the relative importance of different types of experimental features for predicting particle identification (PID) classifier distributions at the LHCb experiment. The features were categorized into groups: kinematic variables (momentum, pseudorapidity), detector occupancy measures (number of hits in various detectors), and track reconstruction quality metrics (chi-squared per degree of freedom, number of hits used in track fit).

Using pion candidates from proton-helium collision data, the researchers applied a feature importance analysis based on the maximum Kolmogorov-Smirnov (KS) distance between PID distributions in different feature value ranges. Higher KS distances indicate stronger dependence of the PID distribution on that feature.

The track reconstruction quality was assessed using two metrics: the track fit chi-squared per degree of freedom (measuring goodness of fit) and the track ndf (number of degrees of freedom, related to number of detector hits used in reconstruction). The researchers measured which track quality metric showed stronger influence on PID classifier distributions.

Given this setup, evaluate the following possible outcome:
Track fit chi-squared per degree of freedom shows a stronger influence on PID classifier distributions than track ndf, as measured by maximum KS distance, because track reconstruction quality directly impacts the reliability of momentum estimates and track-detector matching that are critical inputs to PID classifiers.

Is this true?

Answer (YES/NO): NO